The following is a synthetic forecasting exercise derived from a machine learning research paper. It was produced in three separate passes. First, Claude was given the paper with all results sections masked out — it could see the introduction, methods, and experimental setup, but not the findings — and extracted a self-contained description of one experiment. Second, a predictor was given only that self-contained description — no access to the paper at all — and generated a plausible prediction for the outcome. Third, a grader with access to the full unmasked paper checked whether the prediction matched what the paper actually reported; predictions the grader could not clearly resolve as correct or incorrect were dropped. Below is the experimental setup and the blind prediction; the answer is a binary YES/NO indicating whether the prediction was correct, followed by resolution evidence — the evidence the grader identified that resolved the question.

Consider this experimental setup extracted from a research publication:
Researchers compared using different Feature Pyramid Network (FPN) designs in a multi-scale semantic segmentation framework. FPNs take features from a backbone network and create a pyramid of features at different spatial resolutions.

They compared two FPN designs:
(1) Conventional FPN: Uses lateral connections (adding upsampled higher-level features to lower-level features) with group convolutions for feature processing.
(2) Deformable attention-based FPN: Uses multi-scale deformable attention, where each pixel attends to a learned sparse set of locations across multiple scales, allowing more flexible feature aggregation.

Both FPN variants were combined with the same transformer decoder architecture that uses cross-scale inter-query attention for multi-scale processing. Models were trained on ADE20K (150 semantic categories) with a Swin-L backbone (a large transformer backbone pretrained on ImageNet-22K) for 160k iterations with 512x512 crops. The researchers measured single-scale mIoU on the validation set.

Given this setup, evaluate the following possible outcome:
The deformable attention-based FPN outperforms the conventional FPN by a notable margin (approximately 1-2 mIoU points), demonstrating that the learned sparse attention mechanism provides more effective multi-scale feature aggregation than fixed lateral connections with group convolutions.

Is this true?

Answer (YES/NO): NO